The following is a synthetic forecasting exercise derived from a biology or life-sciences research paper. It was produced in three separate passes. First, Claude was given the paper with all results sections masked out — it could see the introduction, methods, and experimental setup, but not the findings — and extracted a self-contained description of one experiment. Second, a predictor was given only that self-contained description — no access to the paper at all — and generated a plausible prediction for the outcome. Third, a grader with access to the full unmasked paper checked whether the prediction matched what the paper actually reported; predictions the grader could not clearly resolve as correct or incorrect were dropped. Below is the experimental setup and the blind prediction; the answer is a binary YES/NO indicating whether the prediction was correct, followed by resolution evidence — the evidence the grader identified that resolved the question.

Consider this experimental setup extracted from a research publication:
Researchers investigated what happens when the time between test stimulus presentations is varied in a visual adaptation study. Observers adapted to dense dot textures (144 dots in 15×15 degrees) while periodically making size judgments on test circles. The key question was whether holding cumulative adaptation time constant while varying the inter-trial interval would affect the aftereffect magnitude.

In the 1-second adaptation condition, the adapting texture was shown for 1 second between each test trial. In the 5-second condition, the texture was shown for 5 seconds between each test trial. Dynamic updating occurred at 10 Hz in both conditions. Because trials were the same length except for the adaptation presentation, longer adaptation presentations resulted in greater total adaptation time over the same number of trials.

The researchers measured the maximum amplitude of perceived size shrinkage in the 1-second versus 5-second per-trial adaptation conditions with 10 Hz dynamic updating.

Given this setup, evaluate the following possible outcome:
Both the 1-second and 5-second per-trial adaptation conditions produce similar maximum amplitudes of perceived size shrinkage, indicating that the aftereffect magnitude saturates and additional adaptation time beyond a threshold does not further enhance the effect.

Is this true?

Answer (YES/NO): NO